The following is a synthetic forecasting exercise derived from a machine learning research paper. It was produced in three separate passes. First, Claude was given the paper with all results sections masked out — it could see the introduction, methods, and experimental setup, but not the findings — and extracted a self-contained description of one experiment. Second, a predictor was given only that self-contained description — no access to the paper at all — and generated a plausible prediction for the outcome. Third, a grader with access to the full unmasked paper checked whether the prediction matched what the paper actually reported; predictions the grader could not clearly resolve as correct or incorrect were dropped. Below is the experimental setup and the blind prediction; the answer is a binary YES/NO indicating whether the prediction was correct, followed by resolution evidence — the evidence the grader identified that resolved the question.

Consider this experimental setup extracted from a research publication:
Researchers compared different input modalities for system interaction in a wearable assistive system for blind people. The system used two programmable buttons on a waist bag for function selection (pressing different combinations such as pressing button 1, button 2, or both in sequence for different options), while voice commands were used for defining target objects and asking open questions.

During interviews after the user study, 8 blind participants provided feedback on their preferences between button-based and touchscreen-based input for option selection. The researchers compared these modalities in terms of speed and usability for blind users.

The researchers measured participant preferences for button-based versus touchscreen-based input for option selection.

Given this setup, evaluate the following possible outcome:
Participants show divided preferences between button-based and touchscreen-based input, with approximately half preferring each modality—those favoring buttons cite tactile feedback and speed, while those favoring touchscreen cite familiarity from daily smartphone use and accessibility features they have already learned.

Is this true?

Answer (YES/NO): NO